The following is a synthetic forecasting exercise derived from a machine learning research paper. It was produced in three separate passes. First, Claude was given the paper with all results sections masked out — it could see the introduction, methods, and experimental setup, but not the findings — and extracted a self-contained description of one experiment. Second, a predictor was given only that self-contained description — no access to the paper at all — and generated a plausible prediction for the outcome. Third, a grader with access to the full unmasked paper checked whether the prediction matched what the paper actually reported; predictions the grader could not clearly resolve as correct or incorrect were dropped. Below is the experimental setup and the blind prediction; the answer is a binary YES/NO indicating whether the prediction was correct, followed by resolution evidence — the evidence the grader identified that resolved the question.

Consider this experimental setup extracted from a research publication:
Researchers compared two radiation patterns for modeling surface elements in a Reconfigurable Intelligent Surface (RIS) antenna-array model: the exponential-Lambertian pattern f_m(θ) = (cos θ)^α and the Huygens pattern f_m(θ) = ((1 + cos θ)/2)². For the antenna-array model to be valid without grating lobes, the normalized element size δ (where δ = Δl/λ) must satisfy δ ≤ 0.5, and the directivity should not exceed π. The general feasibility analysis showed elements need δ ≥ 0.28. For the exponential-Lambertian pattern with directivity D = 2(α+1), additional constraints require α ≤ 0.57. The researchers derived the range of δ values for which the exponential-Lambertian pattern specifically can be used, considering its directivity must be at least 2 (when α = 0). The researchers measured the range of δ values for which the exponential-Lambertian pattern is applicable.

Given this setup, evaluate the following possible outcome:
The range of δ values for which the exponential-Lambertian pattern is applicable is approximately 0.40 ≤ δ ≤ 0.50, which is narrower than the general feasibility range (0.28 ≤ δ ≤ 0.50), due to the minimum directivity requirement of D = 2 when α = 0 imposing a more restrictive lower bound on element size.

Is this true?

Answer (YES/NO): YES